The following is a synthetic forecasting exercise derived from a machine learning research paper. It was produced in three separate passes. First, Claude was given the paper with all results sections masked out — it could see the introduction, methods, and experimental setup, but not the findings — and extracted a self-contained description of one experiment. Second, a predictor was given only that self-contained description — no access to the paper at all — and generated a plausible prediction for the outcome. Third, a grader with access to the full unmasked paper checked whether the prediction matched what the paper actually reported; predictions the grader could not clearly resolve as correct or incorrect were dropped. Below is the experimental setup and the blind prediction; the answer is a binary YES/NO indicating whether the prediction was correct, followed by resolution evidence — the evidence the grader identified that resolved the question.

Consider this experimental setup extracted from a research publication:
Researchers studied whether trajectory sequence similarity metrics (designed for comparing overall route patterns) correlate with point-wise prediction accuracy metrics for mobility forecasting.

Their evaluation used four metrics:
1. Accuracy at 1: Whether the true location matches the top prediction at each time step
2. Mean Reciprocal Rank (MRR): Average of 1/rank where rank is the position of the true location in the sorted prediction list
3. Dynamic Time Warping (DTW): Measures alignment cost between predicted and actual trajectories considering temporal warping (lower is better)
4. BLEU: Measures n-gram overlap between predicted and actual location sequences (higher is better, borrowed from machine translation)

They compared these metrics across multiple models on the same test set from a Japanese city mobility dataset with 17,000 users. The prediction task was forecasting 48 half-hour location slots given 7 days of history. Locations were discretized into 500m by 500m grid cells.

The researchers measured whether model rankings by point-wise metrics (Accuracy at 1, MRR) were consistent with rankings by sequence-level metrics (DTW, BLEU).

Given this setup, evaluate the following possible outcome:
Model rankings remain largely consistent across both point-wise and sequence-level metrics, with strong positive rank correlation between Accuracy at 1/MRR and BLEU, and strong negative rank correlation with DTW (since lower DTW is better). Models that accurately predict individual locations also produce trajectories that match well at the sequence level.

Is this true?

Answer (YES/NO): NO